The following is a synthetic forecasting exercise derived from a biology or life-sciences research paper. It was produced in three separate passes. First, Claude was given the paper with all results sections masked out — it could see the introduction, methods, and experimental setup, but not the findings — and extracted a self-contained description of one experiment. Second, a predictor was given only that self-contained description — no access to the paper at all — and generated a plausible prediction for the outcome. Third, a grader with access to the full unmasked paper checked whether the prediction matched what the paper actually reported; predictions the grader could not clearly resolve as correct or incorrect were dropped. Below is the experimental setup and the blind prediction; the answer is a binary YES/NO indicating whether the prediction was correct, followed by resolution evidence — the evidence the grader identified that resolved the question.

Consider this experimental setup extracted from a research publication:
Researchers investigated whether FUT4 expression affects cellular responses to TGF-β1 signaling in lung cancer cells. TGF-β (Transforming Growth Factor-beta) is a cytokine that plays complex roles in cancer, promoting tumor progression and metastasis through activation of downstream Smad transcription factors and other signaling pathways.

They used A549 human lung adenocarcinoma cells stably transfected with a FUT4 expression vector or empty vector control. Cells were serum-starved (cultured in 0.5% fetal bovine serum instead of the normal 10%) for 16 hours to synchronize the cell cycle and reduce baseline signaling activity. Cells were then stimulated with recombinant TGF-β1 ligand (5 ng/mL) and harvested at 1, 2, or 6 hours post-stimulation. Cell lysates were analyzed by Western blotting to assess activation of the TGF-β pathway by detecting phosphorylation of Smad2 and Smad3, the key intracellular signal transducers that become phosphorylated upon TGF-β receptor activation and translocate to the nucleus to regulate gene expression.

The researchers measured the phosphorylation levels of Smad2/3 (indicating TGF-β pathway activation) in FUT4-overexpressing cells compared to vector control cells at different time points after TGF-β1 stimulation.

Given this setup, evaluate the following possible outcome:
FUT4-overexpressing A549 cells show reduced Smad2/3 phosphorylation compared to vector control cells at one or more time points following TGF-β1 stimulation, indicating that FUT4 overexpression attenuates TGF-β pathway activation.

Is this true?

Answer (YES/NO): NO